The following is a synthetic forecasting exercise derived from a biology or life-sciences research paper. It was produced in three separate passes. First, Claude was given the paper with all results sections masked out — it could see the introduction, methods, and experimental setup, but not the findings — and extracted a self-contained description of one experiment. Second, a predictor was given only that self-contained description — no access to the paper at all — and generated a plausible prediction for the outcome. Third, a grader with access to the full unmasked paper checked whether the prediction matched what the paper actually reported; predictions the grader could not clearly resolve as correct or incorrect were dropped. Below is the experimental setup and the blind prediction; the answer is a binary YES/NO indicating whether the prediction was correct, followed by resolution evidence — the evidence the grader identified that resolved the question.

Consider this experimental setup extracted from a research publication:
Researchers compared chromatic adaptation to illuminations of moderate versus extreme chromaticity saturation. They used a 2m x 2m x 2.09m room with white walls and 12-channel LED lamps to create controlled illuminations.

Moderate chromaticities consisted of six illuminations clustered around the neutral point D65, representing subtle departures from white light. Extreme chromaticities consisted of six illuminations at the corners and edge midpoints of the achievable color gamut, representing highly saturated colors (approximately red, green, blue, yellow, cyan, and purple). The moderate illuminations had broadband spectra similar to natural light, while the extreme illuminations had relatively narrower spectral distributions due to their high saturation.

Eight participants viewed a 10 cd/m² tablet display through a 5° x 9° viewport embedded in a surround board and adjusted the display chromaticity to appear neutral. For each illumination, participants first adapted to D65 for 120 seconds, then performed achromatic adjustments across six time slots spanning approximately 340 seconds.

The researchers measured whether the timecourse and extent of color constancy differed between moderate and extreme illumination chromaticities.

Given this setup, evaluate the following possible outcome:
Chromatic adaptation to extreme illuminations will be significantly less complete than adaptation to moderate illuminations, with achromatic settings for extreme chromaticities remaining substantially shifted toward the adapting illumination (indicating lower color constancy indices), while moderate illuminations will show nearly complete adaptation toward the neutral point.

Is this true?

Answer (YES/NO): NO